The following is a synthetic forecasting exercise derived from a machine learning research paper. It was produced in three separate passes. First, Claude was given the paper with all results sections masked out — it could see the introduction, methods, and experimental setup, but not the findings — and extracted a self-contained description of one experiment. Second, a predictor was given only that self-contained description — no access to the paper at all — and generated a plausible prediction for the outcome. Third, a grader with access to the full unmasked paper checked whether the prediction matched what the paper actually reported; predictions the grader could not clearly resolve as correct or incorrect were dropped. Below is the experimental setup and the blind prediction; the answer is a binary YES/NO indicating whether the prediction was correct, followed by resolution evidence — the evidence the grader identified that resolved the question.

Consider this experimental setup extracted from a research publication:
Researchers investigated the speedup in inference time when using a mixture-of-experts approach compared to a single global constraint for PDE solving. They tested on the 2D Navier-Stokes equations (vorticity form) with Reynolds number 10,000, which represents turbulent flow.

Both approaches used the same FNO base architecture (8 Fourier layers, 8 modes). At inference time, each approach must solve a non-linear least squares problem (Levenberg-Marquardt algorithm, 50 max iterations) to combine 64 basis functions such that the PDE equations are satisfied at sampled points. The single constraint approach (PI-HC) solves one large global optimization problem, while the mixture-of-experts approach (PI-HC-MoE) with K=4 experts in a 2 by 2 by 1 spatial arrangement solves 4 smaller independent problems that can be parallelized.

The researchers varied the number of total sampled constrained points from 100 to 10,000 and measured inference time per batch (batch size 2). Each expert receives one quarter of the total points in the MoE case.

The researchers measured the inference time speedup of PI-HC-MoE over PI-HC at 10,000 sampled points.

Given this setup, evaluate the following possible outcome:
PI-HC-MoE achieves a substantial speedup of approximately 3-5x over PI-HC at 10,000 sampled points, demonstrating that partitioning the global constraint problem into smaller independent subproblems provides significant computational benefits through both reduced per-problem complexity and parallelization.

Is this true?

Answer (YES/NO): NO